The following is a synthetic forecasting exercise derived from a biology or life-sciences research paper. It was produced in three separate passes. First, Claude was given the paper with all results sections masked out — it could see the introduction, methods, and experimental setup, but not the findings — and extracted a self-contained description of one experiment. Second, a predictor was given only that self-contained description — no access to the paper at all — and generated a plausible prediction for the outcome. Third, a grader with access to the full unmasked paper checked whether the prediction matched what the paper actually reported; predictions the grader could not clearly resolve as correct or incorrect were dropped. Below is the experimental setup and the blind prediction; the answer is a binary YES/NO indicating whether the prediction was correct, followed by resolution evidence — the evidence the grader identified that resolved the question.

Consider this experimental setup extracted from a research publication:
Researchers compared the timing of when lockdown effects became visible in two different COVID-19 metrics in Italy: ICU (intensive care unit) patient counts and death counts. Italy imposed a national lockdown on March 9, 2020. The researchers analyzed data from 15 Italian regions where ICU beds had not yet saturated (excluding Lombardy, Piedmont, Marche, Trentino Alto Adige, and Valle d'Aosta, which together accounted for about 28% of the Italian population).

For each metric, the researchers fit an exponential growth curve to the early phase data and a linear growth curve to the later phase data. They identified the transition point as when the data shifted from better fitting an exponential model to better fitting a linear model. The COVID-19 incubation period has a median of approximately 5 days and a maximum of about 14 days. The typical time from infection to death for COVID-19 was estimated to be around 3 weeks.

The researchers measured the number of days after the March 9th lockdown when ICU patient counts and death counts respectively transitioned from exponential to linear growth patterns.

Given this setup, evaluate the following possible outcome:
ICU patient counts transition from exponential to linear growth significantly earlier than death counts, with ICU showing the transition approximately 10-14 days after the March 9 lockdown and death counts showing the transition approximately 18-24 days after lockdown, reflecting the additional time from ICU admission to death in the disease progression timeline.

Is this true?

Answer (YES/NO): NO